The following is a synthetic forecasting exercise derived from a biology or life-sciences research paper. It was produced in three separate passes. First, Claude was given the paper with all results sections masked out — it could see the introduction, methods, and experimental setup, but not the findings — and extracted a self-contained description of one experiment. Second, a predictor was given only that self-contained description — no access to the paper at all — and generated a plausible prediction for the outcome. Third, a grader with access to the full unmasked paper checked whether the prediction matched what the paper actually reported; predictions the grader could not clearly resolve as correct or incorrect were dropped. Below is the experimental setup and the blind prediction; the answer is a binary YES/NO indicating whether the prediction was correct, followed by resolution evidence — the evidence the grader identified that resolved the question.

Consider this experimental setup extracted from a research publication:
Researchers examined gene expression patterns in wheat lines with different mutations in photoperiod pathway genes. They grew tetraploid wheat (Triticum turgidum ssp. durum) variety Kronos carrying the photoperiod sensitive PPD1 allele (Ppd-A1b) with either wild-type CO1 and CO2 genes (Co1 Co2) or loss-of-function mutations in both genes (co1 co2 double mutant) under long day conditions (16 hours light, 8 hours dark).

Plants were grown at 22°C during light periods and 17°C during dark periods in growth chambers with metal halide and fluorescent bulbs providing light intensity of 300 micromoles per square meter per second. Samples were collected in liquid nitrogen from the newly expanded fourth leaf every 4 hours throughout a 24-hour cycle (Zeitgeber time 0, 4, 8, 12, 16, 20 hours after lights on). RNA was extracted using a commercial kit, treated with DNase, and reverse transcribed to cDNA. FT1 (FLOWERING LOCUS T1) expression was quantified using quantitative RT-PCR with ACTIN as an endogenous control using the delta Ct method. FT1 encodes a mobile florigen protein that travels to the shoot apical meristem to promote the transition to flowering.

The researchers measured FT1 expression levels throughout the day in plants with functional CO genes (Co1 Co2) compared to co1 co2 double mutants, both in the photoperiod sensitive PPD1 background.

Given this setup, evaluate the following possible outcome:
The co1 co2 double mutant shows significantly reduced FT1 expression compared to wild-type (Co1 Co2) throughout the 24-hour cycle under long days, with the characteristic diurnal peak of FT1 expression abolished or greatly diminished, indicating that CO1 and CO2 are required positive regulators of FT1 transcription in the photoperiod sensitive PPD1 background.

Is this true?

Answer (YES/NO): NO